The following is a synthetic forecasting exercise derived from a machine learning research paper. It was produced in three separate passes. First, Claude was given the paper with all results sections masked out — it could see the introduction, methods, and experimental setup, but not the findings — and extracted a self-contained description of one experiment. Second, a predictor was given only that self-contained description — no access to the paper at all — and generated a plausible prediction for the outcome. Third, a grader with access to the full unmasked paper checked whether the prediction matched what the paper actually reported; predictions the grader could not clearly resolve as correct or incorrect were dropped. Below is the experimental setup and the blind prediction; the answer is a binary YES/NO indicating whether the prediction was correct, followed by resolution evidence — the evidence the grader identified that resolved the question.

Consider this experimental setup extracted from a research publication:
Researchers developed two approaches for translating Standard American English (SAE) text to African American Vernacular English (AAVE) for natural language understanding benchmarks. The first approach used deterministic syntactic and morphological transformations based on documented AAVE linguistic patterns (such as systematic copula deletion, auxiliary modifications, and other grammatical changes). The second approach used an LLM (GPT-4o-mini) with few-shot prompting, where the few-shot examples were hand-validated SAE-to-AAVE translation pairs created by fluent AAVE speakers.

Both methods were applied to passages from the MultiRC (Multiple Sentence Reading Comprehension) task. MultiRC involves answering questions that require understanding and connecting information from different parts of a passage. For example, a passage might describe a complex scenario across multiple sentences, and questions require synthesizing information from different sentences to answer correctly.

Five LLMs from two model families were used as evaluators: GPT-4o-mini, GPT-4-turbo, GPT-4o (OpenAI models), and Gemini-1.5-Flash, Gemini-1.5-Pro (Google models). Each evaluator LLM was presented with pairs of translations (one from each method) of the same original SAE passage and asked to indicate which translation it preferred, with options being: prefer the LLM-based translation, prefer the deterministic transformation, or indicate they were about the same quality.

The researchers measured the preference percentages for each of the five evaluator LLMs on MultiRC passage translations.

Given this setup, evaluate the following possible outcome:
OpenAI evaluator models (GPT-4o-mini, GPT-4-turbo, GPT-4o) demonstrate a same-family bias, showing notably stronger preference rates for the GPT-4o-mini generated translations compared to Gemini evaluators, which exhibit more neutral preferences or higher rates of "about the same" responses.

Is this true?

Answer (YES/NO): NO